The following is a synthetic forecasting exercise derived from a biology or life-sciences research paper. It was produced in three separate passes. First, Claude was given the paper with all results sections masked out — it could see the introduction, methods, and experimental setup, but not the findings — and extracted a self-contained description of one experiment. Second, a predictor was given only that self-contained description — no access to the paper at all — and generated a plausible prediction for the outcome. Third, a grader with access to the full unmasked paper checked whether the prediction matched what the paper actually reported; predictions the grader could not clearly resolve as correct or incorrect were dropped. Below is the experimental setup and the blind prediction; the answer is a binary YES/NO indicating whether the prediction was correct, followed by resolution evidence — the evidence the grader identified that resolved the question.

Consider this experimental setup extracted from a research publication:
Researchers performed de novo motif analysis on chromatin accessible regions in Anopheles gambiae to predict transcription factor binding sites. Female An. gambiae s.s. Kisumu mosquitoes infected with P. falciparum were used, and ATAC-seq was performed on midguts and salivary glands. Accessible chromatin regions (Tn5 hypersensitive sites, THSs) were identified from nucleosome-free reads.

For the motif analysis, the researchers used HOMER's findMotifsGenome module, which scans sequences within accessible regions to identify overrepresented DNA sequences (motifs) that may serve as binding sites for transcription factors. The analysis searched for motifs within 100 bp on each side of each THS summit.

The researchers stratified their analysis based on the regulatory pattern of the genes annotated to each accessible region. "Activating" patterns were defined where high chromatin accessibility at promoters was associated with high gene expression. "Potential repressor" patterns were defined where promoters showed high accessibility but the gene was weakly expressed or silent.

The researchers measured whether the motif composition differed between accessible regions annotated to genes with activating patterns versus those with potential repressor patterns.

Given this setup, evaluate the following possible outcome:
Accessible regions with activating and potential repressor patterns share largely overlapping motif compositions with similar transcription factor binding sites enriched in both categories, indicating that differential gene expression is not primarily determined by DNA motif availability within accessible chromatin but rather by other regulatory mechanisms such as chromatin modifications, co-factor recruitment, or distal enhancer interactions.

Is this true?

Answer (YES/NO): NO